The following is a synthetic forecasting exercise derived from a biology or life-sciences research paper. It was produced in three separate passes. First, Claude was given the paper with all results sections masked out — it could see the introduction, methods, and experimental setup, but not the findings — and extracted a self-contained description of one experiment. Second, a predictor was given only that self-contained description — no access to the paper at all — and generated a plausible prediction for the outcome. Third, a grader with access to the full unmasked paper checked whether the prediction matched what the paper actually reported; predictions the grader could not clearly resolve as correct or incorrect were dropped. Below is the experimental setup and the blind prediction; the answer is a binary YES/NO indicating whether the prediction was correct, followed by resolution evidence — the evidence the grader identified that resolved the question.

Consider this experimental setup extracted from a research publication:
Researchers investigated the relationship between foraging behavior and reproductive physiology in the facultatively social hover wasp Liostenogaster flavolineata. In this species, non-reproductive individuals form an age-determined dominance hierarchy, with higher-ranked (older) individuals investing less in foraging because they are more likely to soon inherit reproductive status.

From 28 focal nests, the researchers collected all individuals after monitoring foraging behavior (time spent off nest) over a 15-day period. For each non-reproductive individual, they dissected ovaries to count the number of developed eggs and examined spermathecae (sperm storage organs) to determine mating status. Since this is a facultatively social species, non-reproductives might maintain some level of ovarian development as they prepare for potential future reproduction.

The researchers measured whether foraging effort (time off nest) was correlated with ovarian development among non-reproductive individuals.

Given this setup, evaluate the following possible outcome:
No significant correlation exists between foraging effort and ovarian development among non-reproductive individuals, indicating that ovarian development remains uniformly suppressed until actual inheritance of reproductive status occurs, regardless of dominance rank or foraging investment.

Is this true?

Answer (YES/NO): YES